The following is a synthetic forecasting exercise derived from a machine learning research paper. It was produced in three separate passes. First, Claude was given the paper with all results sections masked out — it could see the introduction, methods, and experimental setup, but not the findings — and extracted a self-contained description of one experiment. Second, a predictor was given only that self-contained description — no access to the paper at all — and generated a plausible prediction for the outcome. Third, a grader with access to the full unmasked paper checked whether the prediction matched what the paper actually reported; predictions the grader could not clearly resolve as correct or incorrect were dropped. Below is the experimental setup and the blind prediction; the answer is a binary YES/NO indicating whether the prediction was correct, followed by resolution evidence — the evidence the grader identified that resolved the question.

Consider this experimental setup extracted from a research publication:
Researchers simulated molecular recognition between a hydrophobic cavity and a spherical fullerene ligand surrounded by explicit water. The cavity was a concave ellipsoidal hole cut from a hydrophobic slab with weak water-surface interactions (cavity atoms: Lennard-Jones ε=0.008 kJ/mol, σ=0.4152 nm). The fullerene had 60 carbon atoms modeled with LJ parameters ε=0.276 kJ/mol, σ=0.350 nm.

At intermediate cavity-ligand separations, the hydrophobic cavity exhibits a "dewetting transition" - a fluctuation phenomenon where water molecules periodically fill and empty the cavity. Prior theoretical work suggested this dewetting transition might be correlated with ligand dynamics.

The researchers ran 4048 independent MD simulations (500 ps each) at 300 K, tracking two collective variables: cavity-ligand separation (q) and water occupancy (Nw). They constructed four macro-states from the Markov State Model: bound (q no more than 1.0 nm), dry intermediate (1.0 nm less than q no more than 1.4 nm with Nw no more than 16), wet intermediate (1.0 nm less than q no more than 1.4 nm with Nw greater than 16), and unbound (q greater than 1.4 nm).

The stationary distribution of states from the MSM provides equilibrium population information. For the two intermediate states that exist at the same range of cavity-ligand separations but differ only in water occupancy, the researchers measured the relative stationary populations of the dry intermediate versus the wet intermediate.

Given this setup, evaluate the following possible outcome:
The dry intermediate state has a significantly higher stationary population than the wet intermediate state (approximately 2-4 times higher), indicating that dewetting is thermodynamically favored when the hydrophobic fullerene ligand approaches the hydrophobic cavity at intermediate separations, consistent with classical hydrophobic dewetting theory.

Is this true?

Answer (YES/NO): NO